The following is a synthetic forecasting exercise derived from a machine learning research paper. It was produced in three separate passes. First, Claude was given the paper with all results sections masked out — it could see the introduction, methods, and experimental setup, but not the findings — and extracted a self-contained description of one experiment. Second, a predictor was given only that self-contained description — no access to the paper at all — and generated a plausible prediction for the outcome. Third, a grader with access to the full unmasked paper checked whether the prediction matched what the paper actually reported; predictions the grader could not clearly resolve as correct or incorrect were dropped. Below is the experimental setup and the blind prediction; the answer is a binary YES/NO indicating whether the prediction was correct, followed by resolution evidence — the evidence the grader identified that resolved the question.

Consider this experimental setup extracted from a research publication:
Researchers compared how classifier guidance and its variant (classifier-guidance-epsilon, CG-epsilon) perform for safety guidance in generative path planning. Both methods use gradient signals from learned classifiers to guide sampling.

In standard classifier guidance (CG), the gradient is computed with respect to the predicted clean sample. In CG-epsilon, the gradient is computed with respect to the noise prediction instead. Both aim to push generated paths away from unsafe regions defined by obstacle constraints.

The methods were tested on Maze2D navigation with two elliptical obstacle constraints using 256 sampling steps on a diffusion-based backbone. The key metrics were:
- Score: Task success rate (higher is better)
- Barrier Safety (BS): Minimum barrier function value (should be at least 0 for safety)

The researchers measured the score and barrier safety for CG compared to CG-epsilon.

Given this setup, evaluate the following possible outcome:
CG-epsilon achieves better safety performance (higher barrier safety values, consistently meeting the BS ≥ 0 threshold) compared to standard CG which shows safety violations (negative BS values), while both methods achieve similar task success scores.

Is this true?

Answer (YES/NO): NO